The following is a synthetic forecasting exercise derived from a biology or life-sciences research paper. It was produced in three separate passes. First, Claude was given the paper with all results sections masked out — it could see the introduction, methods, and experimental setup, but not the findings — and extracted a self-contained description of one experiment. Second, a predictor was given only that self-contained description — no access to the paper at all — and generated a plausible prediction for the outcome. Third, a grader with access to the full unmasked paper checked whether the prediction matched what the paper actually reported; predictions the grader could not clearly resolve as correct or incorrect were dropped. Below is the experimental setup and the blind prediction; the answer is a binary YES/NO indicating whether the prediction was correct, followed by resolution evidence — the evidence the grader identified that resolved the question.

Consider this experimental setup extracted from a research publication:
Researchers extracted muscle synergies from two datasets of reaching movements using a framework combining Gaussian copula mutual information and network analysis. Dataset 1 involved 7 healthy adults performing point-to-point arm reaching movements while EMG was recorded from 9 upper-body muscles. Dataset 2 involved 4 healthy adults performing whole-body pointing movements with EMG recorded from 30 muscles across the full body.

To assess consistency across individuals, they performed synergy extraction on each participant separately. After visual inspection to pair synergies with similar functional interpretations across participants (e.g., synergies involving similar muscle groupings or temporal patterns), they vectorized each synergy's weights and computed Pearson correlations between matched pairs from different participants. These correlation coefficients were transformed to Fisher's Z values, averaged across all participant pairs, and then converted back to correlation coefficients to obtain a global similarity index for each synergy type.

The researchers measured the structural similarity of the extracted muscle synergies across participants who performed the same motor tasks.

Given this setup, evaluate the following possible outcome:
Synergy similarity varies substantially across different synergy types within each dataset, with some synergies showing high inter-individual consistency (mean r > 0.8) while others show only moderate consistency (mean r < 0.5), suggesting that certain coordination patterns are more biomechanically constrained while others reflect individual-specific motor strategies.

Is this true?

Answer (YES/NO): NO